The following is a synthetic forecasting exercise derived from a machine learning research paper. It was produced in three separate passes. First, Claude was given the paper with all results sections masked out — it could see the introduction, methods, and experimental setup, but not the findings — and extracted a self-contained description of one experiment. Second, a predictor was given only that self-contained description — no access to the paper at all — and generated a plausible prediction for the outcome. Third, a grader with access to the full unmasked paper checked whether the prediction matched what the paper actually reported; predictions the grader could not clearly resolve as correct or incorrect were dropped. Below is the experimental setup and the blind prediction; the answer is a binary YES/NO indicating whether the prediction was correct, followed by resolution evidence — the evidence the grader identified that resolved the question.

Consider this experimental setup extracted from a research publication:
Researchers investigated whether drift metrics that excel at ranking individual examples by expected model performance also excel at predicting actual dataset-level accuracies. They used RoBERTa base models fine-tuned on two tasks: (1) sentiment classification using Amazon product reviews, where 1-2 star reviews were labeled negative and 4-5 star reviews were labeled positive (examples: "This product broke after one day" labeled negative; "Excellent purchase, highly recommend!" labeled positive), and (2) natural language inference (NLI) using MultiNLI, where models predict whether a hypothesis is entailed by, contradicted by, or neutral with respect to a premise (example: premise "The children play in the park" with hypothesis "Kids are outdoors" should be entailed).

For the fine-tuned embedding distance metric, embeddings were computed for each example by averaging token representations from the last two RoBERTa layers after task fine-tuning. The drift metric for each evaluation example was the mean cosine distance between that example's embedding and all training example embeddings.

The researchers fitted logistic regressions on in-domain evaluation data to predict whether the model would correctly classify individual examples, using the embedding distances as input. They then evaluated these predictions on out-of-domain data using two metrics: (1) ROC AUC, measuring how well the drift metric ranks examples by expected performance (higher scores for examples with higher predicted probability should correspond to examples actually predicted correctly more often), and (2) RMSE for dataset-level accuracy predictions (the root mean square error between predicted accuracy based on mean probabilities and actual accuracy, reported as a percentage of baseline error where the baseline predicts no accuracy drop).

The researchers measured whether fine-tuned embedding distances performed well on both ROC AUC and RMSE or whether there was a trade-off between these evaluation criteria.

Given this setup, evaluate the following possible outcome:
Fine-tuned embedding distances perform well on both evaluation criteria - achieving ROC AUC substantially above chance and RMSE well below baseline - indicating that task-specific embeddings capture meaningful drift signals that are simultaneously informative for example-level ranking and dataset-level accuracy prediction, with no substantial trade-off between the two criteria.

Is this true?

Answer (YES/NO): NO